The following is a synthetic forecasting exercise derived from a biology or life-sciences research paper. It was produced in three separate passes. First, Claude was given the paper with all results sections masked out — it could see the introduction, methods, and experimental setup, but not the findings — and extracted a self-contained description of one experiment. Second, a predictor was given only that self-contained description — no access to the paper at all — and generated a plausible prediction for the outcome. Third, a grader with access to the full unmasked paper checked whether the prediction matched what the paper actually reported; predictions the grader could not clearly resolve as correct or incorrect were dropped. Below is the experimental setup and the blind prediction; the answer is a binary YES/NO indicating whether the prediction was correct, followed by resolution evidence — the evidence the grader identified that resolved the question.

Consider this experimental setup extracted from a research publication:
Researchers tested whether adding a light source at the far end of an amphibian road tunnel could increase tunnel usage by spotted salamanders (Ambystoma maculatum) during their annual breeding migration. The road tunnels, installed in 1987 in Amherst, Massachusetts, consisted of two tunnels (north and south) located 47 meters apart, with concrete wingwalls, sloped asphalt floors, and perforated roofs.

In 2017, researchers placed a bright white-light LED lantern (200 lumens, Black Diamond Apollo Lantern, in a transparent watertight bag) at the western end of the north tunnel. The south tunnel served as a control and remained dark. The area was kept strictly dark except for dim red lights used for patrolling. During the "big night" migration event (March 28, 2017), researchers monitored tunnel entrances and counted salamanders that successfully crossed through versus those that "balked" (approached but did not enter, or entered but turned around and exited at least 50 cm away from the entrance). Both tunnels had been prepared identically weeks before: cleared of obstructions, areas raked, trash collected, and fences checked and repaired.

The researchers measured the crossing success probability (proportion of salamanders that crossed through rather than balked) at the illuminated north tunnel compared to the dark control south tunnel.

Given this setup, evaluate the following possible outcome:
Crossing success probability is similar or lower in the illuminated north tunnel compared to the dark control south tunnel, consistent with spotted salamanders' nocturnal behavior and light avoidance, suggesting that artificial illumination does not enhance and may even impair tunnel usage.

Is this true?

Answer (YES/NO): YES